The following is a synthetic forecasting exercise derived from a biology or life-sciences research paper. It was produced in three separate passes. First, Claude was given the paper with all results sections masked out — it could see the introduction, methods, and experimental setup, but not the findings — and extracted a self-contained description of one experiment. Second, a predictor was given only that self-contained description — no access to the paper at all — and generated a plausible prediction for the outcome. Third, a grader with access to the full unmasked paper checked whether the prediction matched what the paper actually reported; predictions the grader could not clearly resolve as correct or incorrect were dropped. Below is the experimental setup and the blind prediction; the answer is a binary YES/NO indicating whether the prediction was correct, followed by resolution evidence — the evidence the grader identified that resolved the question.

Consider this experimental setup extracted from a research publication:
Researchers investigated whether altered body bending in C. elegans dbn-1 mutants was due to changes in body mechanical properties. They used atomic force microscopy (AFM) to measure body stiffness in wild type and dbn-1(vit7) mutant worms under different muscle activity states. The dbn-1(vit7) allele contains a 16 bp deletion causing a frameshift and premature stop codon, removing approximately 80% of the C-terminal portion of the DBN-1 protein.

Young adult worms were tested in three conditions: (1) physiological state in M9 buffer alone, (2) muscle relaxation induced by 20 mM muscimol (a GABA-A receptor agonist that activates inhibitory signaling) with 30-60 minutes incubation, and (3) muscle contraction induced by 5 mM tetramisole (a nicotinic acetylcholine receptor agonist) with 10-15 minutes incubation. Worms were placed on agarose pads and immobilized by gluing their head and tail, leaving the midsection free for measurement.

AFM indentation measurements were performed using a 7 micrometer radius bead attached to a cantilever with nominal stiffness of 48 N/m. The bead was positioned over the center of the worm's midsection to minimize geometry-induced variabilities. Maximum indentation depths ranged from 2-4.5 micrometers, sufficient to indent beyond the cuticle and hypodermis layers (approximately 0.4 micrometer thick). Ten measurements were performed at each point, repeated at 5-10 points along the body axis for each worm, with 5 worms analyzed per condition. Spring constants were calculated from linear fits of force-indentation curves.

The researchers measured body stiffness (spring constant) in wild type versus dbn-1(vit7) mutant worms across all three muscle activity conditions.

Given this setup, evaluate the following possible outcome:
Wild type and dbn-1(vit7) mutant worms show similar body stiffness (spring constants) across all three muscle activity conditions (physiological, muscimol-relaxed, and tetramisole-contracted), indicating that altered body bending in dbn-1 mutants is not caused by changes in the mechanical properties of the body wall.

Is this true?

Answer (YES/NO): YES